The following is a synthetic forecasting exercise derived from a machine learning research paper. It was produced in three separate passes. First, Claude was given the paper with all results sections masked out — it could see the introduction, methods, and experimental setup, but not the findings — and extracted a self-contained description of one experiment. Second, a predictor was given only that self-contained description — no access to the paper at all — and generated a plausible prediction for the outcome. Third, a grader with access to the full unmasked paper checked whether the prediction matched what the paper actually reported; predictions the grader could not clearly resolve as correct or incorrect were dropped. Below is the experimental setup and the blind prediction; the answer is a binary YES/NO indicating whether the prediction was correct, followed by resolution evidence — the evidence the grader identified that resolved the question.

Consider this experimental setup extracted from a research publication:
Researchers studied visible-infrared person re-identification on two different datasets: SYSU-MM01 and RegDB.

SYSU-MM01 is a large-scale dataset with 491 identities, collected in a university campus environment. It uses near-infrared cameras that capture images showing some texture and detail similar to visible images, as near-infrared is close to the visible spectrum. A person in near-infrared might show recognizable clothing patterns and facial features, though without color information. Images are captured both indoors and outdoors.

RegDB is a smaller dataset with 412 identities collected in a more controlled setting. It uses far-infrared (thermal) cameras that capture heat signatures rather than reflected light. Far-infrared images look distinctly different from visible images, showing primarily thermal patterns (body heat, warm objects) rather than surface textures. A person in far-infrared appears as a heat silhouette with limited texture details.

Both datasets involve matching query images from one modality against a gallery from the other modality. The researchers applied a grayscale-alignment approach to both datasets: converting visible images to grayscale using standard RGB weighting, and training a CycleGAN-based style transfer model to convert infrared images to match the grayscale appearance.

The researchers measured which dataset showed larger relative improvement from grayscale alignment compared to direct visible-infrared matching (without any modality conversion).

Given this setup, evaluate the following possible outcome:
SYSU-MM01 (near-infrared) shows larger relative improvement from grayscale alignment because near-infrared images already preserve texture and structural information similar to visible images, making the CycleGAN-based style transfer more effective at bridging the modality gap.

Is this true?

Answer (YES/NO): YES